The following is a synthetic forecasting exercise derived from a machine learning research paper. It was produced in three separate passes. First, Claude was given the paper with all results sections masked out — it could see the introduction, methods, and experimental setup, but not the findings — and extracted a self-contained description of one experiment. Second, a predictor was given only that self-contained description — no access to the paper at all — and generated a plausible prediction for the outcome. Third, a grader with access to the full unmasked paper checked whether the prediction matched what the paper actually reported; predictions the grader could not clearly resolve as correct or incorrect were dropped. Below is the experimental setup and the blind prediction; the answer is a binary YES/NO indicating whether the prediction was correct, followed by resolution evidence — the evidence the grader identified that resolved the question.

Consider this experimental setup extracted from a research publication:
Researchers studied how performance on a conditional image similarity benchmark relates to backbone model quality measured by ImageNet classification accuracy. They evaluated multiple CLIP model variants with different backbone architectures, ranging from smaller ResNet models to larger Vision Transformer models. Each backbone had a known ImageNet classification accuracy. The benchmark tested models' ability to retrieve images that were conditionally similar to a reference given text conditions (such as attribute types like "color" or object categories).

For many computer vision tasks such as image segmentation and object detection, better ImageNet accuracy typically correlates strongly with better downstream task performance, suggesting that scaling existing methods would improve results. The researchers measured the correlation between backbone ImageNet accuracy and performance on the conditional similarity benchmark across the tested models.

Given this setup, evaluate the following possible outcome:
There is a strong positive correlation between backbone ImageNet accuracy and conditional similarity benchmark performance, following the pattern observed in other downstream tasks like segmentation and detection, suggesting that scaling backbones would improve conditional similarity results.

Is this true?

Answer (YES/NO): NO